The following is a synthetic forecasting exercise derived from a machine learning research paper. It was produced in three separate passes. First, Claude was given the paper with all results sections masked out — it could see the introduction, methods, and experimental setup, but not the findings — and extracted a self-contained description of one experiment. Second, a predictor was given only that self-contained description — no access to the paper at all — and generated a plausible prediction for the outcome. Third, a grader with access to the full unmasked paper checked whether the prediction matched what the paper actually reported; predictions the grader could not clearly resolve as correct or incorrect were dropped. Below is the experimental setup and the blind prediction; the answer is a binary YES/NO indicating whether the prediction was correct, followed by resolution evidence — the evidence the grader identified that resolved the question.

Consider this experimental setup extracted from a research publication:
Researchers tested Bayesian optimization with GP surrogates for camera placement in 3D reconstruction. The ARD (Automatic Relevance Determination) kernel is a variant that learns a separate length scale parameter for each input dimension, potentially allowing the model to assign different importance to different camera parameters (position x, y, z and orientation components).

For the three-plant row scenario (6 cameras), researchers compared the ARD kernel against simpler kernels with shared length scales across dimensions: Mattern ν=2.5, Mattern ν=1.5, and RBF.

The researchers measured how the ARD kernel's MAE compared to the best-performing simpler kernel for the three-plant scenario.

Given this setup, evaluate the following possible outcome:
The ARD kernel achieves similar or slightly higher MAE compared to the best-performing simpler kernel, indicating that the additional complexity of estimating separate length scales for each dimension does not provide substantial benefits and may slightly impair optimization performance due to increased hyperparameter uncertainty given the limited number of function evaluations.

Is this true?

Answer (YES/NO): YES